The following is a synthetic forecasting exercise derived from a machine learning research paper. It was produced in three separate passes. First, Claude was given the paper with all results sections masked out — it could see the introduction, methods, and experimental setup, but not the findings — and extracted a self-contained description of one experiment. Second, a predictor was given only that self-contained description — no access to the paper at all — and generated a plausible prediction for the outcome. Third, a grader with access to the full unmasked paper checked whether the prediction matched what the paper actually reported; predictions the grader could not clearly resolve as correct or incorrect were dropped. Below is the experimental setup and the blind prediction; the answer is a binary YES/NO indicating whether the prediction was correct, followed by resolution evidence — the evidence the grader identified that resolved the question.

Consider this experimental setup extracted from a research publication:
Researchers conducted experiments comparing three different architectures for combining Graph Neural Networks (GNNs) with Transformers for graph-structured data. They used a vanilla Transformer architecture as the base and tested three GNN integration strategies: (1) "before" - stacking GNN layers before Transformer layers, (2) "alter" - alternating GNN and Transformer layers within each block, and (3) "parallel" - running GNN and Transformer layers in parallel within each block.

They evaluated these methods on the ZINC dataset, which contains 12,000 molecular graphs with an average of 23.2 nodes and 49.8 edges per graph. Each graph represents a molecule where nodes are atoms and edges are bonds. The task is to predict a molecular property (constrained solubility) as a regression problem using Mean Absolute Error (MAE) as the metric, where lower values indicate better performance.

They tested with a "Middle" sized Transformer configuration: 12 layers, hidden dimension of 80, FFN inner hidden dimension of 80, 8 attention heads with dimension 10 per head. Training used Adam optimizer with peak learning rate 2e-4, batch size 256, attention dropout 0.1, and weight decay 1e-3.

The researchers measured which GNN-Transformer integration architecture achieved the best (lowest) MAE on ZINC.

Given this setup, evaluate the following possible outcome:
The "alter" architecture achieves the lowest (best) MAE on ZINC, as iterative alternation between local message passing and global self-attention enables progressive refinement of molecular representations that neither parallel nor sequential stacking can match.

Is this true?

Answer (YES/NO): NO